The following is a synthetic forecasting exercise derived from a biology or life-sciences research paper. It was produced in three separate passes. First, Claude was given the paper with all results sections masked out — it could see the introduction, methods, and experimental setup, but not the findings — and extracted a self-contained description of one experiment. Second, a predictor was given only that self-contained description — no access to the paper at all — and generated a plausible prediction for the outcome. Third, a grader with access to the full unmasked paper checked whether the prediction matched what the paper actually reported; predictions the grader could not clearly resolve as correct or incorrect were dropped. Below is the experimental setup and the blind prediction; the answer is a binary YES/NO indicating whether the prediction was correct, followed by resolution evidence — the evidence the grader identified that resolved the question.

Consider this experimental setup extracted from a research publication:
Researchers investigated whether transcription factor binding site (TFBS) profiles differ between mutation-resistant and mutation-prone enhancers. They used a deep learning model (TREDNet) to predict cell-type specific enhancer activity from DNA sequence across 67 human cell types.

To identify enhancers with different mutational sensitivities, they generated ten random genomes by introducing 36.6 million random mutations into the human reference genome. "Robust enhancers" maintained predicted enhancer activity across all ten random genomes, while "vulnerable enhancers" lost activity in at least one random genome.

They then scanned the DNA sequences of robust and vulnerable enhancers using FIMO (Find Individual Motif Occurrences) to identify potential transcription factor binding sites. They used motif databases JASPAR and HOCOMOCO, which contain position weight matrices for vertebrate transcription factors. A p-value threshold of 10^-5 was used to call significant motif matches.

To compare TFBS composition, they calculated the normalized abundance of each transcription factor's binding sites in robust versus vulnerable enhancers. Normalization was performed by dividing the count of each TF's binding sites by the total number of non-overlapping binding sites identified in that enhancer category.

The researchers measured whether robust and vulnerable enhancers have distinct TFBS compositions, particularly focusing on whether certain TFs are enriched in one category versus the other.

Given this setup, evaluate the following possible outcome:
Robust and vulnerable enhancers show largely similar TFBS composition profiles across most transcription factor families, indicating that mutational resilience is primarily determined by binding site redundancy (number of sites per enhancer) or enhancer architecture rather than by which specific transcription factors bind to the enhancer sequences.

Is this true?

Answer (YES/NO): NO